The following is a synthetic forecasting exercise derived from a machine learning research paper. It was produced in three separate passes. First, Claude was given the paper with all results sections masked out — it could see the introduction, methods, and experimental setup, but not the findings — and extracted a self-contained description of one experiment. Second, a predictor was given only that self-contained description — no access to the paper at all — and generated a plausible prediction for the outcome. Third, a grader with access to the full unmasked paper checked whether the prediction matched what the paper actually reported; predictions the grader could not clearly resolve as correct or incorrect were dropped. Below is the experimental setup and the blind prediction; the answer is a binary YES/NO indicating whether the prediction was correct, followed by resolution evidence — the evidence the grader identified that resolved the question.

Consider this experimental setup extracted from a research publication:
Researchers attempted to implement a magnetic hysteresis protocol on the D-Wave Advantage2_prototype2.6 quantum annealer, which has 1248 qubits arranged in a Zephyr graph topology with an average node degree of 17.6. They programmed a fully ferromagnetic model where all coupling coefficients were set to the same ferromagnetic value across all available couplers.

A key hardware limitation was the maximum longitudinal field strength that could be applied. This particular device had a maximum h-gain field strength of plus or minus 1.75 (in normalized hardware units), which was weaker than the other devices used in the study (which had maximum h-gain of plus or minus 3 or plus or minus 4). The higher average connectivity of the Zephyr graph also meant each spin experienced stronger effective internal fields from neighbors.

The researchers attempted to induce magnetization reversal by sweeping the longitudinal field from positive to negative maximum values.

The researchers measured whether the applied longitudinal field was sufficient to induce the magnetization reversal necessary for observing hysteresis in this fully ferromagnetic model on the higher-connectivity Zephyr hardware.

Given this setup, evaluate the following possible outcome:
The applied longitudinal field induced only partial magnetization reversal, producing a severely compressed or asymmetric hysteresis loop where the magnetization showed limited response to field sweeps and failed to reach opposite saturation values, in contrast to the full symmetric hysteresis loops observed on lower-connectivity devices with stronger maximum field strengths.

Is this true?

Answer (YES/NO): NO